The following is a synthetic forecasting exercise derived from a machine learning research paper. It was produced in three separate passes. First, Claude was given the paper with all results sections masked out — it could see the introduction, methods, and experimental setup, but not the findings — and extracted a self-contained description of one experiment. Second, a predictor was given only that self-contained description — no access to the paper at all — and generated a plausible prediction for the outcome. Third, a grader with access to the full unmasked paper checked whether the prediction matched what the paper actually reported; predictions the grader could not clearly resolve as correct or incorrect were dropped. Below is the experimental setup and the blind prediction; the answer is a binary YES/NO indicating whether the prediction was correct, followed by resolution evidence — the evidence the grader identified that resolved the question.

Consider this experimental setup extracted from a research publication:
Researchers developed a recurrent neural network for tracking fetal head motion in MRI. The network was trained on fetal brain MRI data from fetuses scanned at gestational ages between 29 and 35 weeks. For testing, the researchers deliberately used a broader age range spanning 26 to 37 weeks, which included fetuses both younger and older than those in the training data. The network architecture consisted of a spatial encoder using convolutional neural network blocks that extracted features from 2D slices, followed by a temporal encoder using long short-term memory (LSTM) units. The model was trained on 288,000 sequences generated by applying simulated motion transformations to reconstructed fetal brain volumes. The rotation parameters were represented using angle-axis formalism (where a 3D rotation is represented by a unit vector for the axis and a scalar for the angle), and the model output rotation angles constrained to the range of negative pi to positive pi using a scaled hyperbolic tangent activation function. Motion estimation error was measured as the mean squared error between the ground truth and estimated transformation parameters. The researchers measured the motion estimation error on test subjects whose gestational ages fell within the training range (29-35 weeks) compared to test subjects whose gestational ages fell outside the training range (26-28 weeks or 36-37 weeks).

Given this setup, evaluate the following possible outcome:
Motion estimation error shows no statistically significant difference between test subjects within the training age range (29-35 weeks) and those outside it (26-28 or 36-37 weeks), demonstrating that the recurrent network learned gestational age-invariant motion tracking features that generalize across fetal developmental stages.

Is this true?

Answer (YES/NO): YES